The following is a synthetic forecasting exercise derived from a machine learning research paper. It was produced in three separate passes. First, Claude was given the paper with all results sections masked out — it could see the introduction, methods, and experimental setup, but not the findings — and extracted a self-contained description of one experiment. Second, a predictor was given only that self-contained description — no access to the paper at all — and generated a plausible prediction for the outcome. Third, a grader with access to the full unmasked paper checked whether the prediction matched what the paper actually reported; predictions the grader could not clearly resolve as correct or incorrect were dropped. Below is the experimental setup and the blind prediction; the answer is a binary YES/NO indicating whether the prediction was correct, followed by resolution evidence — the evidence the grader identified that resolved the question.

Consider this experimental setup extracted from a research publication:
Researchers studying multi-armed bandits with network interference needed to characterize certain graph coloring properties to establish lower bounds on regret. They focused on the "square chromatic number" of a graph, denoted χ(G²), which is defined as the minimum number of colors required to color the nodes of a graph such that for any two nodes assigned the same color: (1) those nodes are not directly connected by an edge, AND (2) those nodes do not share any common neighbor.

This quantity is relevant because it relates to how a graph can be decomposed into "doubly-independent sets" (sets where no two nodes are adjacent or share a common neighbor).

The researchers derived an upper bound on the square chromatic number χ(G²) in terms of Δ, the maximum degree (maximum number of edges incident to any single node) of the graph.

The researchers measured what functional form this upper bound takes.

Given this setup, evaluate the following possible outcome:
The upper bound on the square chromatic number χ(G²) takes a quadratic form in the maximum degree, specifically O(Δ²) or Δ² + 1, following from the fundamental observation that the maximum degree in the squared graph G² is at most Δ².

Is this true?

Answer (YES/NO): YES